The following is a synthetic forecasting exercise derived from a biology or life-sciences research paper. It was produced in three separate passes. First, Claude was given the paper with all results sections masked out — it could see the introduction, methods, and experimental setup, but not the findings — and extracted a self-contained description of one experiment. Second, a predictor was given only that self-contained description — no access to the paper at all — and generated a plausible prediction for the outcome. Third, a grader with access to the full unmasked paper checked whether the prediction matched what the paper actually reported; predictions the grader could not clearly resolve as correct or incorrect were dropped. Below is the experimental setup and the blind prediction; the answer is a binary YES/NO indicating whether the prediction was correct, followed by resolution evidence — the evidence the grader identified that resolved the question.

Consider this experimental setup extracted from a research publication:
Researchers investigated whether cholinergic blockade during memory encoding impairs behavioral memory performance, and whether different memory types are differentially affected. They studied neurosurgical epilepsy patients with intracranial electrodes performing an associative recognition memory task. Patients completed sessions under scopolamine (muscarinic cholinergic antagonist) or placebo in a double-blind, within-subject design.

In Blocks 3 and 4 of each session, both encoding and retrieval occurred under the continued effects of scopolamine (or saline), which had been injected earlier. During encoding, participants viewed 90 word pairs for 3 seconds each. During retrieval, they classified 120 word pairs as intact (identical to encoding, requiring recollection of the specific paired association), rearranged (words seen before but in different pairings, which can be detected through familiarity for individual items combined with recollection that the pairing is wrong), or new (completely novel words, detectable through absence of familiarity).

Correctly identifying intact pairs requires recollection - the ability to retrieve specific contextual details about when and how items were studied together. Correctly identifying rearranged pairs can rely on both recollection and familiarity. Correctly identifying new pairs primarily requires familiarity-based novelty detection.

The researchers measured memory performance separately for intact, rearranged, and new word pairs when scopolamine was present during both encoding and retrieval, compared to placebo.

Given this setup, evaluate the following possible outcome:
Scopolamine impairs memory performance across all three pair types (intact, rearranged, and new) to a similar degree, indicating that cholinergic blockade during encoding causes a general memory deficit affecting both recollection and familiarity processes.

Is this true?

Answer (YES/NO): NO